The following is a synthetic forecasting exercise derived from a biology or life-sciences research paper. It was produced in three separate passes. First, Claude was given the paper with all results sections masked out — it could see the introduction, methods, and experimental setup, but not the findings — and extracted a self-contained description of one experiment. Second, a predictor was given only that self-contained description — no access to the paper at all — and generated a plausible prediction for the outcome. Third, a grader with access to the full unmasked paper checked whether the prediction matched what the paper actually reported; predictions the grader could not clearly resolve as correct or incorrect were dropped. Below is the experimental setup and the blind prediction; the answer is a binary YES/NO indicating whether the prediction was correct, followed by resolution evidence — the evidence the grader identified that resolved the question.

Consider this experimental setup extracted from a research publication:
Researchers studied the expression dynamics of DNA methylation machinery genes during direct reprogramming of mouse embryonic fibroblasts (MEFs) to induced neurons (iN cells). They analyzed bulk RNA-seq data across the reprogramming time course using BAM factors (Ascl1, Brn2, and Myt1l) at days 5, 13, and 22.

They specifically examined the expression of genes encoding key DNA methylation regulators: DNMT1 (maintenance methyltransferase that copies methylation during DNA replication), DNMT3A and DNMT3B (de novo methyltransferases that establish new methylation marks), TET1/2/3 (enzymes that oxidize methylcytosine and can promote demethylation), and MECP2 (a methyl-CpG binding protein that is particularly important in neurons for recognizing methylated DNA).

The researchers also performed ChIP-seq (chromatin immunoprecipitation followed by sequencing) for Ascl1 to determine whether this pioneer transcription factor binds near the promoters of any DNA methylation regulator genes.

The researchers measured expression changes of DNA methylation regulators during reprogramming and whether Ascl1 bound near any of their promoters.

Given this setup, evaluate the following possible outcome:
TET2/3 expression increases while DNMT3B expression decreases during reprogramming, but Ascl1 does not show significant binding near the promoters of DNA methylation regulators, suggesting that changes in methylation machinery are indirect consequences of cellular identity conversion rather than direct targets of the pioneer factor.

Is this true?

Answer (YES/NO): NO